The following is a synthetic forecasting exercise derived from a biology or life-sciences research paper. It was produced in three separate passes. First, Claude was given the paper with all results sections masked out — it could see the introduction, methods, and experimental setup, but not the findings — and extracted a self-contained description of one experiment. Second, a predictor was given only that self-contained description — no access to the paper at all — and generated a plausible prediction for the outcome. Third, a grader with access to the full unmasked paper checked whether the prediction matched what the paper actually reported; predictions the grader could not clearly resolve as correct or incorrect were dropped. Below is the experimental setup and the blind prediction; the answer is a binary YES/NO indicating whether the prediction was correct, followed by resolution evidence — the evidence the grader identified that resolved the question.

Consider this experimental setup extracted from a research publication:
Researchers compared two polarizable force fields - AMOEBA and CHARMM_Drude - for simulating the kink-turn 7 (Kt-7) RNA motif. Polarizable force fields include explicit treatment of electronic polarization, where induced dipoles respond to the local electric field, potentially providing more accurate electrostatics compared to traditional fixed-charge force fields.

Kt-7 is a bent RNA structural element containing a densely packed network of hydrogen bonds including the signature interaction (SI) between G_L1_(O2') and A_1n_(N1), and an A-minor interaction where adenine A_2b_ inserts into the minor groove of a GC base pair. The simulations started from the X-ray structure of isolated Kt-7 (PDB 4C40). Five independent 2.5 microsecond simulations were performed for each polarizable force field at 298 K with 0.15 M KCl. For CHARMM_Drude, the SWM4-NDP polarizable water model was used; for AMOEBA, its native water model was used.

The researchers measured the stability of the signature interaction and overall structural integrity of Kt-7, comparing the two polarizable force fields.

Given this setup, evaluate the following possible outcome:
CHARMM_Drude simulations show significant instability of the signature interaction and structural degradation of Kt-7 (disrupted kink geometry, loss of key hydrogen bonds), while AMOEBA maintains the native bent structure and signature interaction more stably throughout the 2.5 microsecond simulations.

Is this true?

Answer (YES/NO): NO